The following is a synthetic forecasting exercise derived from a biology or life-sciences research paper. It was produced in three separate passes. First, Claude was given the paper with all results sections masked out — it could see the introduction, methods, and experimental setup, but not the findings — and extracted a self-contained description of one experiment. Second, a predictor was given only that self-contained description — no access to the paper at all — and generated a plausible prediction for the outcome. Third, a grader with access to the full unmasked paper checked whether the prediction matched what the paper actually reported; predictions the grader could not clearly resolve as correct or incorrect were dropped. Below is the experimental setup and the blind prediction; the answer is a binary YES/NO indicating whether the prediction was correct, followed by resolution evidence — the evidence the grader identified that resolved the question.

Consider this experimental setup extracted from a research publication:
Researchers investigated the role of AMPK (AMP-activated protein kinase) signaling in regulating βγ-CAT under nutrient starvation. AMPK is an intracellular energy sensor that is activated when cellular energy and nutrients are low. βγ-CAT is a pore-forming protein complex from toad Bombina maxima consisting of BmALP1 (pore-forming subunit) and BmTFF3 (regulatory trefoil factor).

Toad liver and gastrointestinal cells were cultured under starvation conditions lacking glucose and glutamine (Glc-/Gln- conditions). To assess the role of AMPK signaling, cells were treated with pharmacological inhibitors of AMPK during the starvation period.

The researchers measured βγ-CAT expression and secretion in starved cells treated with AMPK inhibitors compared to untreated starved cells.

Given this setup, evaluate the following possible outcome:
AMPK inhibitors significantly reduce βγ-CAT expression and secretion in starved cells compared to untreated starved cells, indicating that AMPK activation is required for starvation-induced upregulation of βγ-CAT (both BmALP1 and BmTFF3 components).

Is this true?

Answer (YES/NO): YES